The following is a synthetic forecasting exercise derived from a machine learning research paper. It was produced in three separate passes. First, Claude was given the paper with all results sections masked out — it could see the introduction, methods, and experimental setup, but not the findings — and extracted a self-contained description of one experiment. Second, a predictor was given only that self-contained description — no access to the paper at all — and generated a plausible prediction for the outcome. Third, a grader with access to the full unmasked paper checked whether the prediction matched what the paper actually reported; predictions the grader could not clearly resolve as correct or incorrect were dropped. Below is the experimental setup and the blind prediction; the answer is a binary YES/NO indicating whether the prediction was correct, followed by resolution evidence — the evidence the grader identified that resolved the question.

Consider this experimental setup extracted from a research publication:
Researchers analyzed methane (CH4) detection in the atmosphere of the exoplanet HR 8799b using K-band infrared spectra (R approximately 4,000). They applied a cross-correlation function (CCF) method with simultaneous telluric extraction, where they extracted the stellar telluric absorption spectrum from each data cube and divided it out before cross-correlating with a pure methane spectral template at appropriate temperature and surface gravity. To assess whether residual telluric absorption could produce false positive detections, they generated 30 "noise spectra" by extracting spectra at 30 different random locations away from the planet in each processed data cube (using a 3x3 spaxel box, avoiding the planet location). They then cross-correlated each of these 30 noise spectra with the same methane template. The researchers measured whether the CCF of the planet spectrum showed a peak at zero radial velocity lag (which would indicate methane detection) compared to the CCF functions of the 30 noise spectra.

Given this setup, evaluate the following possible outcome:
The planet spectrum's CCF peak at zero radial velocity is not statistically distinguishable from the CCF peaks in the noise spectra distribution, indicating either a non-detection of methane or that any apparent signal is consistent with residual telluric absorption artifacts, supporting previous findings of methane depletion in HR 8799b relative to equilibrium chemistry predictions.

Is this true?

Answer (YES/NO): NO